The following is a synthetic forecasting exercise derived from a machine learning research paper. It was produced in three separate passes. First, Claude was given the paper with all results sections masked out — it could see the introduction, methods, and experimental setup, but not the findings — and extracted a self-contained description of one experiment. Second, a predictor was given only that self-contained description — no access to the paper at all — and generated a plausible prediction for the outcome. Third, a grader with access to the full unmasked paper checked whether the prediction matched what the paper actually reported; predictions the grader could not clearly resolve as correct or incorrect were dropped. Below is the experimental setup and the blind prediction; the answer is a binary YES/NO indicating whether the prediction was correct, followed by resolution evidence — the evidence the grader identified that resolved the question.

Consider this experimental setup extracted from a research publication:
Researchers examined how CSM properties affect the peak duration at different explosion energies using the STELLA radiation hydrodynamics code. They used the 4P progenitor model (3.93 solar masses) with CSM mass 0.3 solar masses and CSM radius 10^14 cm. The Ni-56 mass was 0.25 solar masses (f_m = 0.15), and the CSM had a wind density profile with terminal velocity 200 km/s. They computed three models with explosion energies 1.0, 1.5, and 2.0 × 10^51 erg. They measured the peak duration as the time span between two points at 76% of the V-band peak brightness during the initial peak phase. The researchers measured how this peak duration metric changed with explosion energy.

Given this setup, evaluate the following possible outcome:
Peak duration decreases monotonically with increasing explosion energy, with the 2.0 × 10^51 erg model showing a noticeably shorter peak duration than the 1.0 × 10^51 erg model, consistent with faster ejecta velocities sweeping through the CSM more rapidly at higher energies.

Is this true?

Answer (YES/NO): YES